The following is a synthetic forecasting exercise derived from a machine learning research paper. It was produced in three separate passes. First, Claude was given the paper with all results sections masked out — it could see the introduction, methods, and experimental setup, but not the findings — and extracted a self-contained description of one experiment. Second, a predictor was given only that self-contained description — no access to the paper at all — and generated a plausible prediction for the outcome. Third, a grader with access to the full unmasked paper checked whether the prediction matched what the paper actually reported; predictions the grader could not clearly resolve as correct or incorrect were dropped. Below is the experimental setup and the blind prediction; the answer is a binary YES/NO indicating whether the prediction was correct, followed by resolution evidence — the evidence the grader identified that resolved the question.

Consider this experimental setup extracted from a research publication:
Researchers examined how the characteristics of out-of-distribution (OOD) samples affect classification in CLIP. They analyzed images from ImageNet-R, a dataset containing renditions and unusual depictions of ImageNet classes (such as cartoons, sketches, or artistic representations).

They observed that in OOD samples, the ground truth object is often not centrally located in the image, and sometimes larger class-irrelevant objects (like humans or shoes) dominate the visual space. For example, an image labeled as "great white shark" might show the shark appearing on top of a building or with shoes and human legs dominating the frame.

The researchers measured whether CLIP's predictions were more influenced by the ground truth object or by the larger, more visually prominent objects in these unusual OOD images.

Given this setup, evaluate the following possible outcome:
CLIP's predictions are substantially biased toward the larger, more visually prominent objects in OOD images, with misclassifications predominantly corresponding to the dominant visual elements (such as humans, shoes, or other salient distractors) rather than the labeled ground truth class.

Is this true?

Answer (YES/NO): NO